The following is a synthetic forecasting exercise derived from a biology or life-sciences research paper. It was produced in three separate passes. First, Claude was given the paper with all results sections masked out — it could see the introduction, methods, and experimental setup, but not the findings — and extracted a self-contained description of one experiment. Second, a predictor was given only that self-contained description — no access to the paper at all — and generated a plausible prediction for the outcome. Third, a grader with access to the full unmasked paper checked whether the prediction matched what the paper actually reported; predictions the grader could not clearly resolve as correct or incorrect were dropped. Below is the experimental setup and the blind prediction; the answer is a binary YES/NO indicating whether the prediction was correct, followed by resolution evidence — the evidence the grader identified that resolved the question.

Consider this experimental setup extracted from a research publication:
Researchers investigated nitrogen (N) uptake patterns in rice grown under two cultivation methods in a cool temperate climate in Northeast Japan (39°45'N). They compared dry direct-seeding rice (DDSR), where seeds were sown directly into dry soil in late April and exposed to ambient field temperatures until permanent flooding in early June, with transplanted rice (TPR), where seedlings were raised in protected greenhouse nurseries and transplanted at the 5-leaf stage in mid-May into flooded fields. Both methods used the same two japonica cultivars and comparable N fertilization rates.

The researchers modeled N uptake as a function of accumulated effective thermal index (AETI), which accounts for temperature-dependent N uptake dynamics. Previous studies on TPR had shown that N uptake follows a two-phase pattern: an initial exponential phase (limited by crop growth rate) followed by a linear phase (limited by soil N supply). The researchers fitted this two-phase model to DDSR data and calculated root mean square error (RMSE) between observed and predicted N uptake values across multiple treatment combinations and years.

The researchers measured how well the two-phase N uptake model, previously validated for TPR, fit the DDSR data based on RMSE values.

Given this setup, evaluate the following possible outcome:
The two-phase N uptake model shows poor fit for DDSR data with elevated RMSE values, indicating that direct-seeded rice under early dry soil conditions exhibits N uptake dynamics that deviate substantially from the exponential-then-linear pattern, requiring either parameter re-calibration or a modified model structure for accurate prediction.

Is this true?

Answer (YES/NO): NO